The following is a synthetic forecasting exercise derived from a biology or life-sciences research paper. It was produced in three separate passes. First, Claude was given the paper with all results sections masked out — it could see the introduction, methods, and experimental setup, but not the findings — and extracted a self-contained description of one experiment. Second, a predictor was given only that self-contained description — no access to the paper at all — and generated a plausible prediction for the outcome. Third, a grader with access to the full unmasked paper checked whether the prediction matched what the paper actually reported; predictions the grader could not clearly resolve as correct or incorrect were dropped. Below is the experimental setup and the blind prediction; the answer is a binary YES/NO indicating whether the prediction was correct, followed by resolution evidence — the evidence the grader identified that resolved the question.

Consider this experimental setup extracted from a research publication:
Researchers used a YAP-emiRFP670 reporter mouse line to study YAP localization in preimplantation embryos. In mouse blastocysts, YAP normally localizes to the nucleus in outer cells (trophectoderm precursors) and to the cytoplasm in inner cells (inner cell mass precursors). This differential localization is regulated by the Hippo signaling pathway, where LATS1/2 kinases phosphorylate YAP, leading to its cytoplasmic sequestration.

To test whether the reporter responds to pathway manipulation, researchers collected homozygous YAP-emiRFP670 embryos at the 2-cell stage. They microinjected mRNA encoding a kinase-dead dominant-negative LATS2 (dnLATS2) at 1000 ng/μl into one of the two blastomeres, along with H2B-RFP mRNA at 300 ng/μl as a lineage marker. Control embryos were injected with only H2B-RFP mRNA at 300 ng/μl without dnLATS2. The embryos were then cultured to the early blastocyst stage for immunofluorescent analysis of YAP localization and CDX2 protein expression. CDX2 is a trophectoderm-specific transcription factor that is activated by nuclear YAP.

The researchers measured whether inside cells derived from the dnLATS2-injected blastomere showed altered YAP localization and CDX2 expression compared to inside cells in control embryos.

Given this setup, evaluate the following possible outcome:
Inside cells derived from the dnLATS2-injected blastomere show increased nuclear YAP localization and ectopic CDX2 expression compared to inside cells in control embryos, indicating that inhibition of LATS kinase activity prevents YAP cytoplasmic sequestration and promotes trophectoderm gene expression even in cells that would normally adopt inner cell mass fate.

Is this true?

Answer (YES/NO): YES